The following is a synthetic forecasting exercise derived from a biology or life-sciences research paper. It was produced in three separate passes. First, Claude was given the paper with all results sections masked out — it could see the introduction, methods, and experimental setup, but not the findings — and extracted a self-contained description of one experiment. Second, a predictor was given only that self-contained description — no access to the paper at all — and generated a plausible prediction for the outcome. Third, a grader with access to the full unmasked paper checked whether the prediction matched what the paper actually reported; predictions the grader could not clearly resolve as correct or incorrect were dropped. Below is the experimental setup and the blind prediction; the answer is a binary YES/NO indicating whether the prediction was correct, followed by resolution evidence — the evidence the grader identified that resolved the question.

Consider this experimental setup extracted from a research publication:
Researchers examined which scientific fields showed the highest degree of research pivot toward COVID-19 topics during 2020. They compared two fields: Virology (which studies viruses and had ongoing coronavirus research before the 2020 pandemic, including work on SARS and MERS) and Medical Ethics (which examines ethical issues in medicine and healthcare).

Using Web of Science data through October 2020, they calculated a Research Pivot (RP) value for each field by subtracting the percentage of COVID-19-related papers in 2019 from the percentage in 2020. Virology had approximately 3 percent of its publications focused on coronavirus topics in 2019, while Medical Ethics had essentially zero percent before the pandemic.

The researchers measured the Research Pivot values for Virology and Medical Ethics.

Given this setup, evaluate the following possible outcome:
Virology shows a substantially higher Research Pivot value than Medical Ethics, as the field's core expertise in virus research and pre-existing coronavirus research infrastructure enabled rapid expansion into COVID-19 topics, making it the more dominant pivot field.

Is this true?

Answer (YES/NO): NO